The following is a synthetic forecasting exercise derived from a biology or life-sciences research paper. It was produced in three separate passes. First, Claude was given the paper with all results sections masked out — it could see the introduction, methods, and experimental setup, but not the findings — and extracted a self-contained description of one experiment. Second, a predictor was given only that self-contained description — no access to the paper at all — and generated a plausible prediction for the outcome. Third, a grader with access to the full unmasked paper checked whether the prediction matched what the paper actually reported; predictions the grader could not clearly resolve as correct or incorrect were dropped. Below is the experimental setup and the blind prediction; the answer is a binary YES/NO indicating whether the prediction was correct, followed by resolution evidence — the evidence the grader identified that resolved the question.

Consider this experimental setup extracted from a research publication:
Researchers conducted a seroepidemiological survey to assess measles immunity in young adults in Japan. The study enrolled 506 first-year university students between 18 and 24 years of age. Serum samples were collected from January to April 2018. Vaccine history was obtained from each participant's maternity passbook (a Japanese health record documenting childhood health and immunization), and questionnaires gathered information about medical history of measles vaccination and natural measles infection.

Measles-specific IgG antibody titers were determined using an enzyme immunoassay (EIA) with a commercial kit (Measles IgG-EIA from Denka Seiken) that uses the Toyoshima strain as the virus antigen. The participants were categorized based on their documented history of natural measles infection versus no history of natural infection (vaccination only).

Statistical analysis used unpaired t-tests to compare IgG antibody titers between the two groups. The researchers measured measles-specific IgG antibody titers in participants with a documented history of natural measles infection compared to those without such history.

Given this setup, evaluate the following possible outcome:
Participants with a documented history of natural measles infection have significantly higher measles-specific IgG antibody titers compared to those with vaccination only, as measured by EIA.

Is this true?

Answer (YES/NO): YES